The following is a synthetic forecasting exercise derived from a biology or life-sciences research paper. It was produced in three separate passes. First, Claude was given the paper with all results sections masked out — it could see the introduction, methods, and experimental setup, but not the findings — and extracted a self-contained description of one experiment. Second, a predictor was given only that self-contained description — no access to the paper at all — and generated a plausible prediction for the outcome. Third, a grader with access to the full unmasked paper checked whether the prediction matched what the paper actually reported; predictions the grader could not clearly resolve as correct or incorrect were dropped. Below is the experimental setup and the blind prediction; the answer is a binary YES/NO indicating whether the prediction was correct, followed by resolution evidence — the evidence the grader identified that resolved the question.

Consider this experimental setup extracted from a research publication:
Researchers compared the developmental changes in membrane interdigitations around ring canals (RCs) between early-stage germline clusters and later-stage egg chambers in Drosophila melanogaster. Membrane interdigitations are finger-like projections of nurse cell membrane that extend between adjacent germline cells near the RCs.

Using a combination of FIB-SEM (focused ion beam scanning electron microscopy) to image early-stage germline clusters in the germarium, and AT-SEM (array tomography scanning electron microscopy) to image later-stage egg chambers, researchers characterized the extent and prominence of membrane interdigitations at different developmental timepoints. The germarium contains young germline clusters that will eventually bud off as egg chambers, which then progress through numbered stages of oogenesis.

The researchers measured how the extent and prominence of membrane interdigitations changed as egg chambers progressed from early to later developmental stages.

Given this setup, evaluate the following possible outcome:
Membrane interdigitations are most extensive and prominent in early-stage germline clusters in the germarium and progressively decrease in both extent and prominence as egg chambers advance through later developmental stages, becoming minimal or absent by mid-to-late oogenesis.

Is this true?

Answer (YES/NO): NO